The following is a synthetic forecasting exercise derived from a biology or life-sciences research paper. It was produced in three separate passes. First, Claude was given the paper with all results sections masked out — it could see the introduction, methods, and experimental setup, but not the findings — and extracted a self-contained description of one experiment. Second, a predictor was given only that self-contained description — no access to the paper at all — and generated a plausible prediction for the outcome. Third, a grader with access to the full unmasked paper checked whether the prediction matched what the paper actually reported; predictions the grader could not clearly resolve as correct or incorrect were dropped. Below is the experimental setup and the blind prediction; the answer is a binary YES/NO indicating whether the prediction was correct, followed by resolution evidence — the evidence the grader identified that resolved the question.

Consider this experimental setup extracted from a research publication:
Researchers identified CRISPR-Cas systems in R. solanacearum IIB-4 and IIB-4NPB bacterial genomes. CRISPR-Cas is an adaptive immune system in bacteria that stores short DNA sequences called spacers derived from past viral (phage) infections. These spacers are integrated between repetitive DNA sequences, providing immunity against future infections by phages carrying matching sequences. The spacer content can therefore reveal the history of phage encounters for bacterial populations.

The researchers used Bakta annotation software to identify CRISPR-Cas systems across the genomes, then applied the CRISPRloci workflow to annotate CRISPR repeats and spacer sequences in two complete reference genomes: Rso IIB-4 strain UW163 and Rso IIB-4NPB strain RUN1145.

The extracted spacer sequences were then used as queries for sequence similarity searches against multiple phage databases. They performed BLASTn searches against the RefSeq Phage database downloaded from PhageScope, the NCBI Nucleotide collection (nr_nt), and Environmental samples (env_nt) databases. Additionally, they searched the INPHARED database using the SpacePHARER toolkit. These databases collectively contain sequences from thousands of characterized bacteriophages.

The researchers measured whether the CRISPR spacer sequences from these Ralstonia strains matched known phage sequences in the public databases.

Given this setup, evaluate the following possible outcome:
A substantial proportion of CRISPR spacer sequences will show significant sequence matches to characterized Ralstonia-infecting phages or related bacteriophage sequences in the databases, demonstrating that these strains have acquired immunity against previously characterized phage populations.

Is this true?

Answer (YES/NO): NO